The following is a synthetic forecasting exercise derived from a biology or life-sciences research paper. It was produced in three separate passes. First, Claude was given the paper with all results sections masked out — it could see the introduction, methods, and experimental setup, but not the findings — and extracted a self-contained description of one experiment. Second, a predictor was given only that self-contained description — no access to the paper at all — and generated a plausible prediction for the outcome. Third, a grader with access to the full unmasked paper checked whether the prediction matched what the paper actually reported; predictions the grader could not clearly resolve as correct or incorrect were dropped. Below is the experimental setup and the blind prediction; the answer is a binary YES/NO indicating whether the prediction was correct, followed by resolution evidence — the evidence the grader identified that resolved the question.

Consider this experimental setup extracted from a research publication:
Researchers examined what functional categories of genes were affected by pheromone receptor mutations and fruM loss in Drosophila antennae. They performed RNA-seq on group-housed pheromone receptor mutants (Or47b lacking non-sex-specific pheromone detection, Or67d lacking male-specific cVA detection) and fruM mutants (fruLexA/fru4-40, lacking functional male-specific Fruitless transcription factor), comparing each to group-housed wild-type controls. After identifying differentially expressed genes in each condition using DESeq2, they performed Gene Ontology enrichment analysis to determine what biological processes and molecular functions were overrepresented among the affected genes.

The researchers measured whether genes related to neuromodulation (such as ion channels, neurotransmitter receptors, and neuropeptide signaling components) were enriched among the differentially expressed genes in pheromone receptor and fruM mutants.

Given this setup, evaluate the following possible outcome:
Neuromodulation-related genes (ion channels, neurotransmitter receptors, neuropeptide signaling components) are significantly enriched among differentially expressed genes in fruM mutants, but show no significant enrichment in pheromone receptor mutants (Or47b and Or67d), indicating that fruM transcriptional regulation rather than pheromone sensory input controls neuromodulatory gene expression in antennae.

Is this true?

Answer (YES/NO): NO